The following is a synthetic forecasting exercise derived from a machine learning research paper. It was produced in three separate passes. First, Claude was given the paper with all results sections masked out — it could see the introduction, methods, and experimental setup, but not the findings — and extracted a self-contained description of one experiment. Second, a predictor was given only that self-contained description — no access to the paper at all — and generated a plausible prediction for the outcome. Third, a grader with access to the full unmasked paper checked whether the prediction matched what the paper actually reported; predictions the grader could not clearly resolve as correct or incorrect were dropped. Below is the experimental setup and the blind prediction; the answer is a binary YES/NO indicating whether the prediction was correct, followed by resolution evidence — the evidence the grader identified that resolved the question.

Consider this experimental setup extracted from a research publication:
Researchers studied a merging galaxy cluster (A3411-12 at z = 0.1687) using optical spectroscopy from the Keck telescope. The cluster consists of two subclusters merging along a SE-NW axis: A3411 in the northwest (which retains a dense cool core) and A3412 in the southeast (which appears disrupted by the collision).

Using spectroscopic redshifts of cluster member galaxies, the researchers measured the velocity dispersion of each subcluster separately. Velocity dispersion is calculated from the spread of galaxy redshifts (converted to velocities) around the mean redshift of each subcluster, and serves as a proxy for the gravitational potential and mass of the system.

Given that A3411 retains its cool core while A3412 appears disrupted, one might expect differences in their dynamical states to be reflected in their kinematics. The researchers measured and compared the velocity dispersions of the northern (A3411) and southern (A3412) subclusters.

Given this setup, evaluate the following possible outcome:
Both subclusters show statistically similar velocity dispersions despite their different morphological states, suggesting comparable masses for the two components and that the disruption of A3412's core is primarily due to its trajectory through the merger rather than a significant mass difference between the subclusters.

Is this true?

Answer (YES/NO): YES